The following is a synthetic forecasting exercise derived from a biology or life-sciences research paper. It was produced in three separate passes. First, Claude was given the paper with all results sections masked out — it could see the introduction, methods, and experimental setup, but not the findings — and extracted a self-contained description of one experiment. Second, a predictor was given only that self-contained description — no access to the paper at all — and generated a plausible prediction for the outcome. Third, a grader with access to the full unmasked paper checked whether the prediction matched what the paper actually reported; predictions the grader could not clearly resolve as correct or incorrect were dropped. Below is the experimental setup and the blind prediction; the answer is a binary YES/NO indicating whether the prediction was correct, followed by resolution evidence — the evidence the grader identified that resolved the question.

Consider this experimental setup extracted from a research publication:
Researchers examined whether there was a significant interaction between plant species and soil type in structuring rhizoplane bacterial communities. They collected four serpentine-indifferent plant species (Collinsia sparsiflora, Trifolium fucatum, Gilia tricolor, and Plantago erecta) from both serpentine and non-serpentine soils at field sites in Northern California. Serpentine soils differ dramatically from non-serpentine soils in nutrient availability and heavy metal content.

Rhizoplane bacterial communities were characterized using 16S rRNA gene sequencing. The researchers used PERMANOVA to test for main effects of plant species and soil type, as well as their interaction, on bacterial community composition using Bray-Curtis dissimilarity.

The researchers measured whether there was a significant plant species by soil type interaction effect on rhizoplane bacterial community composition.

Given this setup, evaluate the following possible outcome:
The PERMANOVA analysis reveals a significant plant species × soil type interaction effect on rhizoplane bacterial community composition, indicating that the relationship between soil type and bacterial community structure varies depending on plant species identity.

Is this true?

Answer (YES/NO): YES